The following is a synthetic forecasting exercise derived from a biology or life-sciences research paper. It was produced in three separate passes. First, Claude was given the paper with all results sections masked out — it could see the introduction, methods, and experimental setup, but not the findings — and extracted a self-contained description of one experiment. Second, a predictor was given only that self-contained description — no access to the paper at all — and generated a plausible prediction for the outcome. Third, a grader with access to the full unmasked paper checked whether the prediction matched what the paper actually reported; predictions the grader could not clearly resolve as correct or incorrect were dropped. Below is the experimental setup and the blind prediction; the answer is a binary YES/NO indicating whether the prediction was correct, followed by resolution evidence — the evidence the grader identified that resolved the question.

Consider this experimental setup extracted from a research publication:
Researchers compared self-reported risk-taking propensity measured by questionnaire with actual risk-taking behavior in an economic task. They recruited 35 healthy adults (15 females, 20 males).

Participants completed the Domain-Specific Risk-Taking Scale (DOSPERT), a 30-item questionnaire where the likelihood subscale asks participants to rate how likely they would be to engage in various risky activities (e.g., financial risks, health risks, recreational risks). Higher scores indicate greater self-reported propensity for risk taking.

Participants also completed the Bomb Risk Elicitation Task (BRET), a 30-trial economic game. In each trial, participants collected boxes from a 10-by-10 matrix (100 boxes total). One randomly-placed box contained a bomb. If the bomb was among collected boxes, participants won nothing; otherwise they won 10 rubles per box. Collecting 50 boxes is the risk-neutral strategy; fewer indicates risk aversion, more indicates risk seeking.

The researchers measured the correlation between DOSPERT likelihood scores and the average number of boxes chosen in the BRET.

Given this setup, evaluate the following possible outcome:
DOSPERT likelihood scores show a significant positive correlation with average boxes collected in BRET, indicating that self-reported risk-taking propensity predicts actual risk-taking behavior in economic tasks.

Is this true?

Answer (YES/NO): YES